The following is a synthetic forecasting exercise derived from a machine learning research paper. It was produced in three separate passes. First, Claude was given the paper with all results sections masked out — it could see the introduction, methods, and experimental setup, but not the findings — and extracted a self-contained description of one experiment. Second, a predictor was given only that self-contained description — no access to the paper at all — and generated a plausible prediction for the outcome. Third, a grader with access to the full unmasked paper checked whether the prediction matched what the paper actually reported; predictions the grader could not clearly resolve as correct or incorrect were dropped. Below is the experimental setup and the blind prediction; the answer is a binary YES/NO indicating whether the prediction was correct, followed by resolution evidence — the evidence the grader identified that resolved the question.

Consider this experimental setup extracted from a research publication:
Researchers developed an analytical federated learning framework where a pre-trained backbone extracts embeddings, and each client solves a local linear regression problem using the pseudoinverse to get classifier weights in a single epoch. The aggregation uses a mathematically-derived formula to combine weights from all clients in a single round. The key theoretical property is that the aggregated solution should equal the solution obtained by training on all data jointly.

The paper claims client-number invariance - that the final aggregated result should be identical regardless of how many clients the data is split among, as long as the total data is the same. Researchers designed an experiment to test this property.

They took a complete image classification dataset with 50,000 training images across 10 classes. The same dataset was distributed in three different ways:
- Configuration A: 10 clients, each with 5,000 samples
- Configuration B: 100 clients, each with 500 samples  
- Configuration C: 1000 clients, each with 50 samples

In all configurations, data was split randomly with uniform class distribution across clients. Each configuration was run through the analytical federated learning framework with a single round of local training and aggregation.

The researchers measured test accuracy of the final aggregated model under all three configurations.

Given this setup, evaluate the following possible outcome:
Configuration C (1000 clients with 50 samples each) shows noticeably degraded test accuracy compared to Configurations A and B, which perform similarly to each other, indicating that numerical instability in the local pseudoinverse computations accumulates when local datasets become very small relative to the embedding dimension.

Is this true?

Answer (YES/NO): NO